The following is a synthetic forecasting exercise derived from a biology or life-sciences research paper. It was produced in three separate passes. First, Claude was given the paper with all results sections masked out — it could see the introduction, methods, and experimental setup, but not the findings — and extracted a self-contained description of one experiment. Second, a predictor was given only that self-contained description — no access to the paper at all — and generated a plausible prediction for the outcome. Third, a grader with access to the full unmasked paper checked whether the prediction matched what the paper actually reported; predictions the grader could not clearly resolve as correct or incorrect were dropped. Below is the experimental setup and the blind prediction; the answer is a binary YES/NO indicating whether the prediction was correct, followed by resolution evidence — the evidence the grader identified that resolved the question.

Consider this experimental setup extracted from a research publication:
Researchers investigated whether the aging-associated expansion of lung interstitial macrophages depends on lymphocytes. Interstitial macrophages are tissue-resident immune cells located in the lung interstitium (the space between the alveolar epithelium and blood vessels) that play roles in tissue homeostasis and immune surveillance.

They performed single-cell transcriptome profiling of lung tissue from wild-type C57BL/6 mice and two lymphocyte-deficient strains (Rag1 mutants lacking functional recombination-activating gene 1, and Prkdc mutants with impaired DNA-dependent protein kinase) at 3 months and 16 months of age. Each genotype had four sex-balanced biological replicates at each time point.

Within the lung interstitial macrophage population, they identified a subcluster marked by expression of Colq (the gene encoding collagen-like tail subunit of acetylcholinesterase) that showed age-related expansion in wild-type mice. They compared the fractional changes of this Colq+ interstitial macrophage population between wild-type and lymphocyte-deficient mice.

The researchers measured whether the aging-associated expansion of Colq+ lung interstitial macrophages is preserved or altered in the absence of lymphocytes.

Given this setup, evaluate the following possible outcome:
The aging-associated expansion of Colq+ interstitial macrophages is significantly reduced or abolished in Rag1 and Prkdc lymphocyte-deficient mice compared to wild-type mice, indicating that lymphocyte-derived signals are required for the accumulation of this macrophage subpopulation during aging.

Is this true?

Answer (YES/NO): YES